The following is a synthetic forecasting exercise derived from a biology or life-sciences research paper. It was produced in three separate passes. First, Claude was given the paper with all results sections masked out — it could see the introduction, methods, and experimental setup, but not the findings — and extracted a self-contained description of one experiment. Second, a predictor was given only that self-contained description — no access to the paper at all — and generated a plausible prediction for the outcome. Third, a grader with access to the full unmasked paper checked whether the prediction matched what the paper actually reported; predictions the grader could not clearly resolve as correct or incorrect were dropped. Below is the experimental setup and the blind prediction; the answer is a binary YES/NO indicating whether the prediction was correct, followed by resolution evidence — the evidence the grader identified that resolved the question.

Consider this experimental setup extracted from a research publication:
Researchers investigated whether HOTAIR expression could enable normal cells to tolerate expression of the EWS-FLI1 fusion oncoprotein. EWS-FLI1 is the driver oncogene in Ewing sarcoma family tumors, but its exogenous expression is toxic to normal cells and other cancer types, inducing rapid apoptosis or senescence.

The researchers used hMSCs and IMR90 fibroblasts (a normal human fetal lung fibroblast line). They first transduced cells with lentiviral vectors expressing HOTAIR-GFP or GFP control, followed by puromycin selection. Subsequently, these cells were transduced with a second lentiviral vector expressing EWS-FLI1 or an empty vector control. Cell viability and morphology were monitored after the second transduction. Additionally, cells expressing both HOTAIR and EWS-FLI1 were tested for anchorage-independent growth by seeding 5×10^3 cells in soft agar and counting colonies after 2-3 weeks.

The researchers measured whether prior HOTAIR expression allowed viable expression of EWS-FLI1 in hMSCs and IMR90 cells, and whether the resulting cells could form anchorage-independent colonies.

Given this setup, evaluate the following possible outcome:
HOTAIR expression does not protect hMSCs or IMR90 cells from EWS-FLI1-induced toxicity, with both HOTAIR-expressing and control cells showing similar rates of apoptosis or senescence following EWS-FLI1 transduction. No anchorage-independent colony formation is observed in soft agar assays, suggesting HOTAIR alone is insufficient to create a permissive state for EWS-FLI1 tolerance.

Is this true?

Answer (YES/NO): NO